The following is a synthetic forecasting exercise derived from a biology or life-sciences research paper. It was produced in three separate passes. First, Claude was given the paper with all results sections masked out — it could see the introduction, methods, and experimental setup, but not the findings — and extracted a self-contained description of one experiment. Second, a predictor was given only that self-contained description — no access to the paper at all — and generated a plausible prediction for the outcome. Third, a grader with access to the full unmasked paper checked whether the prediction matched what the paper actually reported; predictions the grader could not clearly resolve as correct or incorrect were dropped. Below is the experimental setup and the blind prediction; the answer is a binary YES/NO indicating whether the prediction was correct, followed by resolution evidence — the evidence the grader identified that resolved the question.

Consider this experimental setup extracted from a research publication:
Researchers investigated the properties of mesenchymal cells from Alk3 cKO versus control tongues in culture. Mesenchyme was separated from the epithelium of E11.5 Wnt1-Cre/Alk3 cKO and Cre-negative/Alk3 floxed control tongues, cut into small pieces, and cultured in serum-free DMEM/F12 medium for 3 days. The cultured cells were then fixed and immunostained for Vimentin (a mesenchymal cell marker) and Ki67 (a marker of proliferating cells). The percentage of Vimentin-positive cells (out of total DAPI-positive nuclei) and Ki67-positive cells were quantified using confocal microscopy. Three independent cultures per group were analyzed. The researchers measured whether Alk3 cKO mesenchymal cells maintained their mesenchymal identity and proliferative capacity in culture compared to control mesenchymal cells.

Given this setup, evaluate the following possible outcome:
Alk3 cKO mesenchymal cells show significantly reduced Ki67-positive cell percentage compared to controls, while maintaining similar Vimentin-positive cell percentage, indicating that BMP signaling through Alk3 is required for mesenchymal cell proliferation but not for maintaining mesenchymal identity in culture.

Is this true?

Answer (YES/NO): NO